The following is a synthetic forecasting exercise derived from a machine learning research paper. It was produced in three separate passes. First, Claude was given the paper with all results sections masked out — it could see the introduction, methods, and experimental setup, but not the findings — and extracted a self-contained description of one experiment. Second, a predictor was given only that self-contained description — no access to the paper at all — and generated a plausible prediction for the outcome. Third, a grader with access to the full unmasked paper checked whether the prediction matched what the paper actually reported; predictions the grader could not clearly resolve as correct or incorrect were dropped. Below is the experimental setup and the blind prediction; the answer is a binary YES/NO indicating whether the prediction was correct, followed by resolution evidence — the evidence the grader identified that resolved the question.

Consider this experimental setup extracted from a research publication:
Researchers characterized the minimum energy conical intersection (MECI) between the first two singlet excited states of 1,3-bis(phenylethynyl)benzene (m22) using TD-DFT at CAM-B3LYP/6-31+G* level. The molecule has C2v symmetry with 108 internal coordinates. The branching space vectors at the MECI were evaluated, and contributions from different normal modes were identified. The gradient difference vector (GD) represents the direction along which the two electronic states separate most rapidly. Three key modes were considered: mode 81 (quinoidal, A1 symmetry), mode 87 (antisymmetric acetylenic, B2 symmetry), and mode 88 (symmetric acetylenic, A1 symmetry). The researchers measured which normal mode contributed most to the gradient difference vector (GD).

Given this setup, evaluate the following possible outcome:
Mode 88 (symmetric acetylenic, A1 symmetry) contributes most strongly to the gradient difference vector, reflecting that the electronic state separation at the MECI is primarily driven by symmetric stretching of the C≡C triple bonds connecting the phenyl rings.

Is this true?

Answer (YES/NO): NO